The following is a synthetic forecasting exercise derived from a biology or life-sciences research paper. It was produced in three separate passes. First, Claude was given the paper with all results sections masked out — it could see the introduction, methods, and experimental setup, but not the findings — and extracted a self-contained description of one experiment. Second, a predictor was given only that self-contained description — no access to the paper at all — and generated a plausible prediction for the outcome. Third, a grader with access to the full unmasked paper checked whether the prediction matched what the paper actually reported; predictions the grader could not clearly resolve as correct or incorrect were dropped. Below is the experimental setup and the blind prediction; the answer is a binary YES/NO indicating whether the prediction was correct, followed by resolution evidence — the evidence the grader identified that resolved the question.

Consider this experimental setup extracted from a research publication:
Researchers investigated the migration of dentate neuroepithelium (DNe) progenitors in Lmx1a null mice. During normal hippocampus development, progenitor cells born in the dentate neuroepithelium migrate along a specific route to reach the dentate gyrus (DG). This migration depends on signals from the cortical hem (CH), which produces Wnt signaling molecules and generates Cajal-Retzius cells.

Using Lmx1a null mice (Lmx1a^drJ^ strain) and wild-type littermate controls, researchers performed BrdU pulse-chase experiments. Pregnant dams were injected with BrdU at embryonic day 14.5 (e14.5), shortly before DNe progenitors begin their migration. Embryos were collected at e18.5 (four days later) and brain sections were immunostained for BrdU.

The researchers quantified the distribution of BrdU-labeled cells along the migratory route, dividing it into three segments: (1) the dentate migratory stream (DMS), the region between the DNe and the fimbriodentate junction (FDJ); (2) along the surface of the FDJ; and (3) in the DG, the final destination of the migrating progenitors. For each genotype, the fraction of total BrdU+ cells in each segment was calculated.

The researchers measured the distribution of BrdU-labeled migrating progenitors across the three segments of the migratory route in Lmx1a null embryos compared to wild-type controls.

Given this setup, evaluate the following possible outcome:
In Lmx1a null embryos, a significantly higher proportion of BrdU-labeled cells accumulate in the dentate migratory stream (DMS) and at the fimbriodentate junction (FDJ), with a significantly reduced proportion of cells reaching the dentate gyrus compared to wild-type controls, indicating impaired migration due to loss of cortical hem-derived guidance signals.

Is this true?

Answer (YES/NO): NO